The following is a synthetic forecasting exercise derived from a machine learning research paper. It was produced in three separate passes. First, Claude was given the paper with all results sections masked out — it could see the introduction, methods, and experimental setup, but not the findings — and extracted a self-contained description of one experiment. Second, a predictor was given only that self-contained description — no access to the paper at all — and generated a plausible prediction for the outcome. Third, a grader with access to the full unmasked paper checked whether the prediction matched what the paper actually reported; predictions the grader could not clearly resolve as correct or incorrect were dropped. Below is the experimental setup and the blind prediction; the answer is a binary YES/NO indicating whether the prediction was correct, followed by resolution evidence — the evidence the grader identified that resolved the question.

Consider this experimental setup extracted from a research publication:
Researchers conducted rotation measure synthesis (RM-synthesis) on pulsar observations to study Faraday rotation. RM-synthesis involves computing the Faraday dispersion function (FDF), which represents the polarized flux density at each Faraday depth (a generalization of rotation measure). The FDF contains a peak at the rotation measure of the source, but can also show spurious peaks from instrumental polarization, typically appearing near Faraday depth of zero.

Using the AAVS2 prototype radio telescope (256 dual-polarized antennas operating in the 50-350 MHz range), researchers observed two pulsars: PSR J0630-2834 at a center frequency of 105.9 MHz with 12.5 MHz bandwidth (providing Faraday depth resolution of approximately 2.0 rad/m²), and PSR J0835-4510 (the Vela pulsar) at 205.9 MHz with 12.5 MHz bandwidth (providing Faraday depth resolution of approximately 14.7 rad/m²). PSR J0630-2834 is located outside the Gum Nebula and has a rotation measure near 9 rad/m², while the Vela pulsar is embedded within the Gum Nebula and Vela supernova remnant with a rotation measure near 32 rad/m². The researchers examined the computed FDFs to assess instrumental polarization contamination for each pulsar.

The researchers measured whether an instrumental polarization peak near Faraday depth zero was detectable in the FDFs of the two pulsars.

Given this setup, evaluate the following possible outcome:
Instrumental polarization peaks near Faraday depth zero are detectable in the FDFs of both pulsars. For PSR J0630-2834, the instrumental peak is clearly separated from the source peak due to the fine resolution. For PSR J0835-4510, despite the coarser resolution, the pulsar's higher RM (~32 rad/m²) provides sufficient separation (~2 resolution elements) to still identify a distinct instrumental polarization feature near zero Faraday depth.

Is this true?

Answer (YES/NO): NO